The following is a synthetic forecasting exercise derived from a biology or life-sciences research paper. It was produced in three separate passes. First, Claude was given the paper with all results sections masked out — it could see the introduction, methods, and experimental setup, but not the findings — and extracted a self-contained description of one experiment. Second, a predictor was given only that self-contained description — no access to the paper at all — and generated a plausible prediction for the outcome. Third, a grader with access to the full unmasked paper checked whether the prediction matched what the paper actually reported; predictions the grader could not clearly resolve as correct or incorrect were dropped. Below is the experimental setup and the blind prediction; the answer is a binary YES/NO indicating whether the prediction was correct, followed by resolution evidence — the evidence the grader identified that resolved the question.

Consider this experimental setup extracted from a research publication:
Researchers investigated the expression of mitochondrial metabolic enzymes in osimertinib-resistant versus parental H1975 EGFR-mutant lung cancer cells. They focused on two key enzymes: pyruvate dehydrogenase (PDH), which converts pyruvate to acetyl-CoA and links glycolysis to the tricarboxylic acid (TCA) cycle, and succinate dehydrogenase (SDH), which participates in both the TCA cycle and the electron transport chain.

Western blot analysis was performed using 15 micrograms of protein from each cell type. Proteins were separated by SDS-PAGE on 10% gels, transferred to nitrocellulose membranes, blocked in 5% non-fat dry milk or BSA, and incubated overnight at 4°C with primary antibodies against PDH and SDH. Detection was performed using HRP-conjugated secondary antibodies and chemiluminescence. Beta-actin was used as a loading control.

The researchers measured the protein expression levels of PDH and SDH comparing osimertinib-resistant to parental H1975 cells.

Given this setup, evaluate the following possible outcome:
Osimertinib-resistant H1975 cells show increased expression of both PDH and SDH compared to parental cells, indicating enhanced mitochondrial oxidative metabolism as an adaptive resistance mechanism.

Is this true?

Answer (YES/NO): NO